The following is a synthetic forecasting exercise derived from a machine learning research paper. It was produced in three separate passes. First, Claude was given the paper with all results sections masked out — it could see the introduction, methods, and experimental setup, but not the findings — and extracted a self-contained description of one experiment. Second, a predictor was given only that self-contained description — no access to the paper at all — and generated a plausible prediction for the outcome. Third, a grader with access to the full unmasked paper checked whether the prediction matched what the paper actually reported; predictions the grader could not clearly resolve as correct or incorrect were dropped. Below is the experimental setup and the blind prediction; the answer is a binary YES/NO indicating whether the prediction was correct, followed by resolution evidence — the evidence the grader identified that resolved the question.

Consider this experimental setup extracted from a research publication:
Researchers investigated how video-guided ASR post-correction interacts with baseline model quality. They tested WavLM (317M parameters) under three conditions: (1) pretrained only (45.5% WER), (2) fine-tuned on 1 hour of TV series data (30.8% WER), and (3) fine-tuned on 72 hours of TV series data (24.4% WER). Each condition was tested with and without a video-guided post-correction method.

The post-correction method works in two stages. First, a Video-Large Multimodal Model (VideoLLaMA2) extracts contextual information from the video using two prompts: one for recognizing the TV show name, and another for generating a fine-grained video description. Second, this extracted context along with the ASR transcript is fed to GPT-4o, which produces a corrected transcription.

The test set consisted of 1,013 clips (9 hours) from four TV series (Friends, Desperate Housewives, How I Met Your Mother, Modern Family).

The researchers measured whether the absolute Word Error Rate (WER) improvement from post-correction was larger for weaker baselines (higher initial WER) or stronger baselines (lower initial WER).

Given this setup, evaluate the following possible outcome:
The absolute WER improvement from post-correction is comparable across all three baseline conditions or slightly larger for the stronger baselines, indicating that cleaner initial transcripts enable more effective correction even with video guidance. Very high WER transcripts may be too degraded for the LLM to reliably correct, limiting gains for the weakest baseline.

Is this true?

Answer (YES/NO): NO